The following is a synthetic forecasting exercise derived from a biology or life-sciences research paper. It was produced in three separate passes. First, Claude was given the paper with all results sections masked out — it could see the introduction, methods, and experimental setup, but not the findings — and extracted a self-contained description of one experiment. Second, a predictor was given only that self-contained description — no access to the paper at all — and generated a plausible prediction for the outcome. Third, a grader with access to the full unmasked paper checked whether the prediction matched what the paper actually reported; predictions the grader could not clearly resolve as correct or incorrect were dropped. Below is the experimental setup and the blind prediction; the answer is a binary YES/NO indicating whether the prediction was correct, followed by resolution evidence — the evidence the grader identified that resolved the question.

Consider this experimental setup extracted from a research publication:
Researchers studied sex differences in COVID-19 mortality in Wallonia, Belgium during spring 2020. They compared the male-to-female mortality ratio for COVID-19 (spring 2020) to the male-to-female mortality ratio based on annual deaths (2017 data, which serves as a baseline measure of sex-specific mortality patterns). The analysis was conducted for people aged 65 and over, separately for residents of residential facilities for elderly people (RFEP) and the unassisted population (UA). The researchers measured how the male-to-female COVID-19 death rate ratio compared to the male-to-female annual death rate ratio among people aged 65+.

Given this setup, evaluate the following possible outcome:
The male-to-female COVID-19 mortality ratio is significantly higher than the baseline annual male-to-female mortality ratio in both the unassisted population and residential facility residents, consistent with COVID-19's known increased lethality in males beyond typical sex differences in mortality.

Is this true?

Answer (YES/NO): YES